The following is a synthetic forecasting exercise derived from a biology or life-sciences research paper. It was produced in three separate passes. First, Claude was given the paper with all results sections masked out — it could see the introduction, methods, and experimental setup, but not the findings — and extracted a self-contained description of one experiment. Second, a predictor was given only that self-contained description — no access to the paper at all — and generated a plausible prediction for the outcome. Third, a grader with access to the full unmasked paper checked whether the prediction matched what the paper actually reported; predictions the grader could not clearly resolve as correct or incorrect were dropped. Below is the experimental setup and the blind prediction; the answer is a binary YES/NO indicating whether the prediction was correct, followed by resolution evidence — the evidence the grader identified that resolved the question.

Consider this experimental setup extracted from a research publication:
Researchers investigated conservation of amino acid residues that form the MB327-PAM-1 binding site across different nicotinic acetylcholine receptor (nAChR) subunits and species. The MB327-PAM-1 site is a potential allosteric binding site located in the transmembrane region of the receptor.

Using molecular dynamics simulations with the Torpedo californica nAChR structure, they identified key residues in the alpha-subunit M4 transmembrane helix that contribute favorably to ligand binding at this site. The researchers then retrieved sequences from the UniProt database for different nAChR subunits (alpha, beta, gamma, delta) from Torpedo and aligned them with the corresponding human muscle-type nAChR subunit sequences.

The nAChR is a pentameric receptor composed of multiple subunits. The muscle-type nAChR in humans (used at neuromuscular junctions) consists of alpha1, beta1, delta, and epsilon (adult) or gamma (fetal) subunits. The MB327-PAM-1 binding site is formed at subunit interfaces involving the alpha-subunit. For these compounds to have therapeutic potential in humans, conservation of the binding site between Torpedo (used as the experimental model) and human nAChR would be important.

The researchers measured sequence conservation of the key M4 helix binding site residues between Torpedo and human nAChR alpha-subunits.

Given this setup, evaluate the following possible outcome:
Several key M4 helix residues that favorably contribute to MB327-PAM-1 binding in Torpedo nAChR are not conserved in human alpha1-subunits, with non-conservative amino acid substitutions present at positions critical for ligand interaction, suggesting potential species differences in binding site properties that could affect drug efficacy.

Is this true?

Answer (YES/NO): NO